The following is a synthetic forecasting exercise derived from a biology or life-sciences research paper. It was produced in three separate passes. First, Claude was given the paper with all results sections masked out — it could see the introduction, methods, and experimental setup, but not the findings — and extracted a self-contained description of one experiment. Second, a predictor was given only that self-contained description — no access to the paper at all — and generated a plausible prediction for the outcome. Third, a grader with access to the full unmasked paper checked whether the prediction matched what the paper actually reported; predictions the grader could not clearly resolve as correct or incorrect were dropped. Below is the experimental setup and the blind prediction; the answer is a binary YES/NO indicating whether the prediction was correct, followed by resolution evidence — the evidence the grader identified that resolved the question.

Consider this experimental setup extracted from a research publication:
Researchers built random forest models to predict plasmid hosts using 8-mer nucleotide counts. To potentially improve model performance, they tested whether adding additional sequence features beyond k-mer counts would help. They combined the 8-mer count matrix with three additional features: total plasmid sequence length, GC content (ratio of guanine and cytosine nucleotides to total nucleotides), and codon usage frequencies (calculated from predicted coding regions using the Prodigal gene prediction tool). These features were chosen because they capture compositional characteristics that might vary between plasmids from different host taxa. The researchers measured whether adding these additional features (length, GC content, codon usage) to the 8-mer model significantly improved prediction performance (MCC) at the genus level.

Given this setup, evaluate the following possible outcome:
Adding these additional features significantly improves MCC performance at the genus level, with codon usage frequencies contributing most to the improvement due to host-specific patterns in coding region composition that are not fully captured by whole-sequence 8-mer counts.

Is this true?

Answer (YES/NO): NO